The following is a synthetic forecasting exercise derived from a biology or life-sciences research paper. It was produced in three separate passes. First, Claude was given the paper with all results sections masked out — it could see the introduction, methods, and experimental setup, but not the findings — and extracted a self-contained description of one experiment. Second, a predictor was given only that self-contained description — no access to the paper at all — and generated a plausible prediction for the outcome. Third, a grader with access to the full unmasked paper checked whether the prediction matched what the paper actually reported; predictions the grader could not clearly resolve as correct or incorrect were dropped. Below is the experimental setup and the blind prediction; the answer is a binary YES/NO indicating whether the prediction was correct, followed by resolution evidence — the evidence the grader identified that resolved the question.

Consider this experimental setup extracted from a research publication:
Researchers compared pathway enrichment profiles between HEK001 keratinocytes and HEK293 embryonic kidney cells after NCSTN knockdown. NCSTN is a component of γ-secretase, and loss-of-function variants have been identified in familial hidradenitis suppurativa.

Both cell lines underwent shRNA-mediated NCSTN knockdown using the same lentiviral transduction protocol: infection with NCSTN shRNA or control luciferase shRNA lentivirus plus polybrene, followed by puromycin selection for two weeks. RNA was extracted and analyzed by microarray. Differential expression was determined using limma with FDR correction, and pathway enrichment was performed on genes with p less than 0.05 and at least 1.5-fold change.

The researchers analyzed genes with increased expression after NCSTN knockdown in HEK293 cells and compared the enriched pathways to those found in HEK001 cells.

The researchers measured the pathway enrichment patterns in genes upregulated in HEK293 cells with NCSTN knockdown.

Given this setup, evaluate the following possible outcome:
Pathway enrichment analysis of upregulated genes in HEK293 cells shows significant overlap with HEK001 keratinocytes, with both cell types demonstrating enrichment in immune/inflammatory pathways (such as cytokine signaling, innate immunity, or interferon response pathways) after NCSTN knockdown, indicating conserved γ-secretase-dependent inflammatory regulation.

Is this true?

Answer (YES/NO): NO